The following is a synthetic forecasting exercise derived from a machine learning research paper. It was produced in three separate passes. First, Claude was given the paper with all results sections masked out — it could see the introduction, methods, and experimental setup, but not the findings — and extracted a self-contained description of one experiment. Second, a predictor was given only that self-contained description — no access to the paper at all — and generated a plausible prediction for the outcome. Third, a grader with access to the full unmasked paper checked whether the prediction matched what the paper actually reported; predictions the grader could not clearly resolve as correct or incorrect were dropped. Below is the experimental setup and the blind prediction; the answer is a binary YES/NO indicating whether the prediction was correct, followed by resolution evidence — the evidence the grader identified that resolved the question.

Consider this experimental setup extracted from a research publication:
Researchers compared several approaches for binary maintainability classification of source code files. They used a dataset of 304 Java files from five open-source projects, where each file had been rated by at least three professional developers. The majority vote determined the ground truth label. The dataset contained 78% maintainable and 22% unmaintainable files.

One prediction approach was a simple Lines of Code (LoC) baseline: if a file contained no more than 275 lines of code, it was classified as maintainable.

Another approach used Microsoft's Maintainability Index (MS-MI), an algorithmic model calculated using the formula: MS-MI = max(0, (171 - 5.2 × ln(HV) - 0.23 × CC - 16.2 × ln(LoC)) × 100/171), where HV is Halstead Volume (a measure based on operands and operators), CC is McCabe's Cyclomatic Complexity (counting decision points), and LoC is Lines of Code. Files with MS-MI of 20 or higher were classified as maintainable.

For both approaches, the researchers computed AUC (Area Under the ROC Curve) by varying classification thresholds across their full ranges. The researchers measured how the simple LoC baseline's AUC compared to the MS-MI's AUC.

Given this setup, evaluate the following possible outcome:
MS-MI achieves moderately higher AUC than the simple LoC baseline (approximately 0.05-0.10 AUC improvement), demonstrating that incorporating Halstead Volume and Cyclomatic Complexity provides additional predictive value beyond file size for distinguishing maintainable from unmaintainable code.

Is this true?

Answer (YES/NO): NO